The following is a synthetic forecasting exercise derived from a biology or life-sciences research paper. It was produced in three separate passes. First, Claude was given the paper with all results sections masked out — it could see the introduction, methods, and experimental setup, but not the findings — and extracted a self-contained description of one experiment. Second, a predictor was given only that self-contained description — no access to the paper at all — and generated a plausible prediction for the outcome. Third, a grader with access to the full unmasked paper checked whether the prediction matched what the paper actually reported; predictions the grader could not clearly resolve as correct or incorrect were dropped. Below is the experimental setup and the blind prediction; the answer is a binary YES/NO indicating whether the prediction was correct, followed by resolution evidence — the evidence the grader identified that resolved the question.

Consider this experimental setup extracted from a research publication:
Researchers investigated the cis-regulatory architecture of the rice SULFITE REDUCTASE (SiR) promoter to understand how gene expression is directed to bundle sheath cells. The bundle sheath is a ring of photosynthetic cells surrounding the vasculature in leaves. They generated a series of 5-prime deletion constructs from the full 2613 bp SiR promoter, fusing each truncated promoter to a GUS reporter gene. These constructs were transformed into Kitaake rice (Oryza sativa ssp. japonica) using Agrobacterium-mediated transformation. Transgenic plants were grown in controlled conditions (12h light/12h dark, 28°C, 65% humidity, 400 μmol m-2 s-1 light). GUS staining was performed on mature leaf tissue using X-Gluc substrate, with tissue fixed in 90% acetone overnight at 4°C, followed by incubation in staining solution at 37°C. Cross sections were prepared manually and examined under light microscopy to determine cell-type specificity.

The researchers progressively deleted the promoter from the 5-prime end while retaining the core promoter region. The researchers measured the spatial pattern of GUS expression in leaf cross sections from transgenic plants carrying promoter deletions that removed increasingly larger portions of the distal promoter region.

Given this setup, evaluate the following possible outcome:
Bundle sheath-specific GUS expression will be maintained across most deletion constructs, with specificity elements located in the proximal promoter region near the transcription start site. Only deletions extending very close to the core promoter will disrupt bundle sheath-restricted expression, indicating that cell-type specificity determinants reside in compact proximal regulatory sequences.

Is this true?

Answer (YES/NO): NO